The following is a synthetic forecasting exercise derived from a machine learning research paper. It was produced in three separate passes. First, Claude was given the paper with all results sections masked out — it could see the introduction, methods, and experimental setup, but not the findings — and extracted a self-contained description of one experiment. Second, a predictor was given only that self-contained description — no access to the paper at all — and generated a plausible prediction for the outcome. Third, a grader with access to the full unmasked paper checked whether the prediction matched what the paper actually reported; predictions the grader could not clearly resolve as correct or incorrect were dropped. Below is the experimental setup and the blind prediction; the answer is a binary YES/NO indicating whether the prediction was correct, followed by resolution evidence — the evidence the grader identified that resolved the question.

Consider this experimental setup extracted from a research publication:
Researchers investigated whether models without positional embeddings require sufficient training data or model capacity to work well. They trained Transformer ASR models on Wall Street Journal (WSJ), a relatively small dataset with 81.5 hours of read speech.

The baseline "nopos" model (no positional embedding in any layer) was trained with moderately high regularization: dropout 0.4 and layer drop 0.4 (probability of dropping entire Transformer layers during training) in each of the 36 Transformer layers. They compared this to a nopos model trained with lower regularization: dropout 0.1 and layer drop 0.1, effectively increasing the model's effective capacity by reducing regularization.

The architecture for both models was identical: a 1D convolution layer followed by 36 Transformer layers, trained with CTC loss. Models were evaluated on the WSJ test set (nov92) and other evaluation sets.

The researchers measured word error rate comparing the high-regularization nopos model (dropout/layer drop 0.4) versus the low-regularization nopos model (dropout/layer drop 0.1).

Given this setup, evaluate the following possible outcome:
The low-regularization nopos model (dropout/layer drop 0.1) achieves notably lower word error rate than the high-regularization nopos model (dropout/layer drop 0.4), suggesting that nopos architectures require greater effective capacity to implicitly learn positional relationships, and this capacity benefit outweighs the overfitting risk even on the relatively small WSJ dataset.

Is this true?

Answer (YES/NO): YES